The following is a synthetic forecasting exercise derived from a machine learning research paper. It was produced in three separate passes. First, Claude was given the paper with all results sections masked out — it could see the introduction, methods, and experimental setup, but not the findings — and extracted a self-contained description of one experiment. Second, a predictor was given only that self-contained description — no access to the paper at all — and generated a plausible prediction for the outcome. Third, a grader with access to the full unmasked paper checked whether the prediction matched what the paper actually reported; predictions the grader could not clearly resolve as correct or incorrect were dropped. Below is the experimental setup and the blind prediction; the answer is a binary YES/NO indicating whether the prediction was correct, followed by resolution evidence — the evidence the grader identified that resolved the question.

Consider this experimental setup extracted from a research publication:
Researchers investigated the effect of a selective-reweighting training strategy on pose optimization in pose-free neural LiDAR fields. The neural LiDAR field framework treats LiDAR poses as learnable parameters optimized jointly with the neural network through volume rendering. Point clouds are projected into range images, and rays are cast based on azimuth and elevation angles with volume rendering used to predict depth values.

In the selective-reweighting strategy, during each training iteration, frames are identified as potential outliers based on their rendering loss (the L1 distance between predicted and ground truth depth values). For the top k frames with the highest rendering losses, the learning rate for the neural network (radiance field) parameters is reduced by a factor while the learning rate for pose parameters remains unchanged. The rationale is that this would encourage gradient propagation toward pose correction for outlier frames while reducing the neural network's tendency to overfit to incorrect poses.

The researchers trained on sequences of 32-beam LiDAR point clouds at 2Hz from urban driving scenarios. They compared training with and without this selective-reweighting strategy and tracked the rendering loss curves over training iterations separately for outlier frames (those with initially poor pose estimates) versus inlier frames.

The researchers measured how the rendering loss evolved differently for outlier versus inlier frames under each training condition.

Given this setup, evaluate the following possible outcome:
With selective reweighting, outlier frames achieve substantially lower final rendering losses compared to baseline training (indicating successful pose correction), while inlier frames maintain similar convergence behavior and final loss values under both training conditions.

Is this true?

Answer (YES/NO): NO